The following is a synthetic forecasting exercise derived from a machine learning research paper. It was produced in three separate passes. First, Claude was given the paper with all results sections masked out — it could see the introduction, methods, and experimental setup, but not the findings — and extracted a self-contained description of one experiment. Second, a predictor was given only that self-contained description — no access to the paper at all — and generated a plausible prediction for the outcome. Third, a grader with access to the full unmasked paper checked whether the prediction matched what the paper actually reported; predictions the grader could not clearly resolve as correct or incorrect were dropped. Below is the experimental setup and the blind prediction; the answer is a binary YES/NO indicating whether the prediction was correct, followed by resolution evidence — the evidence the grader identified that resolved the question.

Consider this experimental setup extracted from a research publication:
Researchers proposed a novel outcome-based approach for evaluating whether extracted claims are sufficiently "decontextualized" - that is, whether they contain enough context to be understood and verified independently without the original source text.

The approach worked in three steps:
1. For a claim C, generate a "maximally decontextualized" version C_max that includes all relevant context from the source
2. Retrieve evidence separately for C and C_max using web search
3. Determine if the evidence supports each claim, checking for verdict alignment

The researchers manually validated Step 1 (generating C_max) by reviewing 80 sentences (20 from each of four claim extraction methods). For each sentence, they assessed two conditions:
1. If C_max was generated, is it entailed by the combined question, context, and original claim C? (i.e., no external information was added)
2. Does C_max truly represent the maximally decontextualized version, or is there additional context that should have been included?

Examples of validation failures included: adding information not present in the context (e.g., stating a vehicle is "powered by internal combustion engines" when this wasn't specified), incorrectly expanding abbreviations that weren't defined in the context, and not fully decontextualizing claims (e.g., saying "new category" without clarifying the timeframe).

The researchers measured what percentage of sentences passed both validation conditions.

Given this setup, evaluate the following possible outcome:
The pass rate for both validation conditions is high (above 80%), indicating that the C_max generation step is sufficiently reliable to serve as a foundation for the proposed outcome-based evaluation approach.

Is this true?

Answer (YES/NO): YES